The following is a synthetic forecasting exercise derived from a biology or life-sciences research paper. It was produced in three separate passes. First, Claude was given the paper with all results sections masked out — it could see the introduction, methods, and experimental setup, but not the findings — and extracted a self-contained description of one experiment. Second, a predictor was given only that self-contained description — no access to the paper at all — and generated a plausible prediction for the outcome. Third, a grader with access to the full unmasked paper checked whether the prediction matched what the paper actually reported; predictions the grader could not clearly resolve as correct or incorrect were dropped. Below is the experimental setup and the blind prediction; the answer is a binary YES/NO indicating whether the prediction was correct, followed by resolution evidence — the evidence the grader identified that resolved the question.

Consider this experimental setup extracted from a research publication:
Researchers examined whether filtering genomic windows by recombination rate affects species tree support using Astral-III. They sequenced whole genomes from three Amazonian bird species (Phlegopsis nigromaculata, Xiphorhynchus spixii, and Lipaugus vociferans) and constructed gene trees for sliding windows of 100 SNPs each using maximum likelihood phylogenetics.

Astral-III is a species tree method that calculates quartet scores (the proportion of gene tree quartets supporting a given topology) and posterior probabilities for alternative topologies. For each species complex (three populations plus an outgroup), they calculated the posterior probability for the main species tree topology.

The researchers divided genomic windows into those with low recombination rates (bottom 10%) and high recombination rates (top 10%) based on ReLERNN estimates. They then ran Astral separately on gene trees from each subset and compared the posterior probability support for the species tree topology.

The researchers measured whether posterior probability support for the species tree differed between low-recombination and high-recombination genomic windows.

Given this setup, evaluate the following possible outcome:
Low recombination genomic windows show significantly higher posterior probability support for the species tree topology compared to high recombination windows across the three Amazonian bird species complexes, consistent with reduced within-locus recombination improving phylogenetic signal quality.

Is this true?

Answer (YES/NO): NO